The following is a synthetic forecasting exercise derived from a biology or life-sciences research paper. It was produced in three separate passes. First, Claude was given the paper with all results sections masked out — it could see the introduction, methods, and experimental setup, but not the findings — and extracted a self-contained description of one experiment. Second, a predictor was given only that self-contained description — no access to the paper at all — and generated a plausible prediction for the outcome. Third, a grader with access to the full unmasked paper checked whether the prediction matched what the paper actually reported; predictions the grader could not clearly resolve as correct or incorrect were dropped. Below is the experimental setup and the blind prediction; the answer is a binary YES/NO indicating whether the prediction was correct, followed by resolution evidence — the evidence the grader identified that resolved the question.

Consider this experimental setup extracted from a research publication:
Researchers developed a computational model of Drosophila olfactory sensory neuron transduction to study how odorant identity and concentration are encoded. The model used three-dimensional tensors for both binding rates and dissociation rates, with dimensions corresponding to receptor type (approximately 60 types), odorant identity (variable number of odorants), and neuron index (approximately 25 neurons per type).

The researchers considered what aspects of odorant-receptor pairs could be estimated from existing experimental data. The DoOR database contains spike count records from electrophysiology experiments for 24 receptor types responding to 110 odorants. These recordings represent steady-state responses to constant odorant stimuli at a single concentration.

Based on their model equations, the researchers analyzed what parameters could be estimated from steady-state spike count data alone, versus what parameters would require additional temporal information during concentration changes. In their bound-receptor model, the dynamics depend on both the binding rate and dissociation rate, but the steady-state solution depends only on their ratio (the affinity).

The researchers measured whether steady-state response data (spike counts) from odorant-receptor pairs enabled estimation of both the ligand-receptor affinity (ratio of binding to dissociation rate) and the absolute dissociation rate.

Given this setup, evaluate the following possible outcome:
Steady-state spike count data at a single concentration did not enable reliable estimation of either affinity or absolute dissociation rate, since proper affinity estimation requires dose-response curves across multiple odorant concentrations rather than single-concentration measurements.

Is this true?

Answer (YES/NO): NO